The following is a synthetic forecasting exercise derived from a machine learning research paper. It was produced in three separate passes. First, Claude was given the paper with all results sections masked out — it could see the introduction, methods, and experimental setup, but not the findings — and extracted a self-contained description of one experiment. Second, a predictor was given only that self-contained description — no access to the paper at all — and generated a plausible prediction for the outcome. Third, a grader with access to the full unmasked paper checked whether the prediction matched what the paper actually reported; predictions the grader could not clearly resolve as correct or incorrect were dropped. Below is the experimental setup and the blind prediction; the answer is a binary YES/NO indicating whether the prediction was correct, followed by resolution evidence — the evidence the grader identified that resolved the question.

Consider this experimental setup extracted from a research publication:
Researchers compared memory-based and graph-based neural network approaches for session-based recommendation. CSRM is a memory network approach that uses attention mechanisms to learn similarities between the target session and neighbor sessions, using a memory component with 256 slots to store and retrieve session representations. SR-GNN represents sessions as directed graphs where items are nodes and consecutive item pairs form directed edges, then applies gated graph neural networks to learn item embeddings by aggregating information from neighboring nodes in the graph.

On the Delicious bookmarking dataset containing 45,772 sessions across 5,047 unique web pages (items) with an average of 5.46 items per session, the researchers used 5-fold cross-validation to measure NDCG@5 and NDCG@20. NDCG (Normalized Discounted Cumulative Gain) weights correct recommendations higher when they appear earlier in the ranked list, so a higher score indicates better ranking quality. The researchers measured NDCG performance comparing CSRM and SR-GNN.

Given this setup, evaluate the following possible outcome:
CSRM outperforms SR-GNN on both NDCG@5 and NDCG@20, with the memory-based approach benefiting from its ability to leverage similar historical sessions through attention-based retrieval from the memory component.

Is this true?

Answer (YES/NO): NO